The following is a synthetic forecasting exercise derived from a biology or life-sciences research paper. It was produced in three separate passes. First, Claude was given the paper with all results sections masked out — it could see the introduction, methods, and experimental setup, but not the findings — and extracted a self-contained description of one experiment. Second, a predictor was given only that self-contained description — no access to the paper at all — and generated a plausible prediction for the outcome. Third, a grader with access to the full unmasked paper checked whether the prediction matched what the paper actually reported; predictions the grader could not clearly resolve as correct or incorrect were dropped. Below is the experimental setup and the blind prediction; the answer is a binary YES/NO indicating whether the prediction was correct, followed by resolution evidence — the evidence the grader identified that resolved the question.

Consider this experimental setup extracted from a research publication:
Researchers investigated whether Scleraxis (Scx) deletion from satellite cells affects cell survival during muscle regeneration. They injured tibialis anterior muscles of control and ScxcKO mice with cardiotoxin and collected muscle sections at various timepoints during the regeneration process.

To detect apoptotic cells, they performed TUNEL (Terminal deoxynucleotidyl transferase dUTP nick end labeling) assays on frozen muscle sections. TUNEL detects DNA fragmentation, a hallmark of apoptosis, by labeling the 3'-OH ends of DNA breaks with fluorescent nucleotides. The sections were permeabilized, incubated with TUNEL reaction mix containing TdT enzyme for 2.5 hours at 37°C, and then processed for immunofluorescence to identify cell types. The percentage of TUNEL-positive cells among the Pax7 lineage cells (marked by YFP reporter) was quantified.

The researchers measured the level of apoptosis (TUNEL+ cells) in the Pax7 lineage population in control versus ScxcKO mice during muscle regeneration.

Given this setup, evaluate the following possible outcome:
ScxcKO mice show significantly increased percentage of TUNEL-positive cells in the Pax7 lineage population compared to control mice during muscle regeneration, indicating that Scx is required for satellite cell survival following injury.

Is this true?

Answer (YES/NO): NO